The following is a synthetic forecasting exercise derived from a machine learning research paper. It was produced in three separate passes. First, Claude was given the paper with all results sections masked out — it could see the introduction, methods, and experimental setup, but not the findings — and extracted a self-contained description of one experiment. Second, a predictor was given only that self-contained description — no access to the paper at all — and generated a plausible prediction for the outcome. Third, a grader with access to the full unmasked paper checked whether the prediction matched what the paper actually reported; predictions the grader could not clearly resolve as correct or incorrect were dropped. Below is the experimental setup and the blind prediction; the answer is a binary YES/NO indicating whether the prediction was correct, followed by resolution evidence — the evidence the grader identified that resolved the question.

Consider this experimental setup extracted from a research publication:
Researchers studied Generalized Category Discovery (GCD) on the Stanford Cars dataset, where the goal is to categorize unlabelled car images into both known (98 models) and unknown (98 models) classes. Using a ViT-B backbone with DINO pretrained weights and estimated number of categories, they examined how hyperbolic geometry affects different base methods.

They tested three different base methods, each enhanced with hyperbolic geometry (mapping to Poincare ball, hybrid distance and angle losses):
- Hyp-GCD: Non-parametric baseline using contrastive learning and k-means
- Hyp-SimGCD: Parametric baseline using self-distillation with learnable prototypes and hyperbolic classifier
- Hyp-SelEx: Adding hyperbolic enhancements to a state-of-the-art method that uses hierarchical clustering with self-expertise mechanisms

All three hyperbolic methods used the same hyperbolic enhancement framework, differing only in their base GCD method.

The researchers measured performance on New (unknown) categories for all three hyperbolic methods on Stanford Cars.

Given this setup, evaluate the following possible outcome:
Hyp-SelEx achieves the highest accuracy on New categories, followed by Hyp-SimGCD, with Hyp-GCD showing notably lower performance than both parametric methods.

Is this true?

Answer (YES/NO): NO